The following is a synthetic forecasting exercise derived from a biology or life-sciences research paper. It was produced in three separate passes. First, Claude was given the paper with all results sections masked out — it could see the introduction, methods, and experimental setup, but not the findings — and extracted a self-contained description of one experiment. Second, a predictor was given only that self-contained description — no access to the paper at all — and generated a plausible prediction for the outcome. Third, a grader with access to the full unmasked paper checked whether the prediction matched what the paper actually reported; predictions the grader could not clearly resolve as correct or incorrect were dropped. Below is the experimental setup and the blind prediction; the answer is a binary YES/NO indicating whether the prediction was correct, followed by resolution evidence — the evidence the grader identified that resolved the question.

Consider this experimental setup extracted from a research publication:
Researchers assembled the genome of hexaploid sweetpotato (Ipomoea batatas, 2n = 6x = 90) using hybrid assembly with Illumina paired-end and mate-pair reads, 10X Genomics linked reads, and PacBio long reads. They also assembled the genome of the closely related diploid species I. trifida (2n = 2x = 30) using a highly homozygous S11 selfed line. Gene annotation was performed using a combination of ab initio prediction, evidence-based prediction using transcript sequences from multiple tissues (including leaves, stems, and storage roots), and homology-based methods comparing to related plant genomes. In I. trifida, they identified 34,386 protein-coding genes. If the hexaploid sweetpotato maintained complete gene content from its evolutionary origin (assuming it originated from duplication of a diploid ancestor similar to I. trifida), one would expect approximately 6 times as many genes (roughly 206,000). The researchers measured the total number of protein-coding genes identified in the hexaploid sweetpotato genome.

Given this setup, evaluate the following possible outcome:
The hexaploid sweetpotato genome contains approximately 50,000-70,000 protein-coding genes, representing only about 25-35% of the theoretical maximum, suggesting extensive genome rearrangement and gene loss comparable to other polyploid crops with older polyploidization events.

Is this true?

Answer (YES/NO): NO